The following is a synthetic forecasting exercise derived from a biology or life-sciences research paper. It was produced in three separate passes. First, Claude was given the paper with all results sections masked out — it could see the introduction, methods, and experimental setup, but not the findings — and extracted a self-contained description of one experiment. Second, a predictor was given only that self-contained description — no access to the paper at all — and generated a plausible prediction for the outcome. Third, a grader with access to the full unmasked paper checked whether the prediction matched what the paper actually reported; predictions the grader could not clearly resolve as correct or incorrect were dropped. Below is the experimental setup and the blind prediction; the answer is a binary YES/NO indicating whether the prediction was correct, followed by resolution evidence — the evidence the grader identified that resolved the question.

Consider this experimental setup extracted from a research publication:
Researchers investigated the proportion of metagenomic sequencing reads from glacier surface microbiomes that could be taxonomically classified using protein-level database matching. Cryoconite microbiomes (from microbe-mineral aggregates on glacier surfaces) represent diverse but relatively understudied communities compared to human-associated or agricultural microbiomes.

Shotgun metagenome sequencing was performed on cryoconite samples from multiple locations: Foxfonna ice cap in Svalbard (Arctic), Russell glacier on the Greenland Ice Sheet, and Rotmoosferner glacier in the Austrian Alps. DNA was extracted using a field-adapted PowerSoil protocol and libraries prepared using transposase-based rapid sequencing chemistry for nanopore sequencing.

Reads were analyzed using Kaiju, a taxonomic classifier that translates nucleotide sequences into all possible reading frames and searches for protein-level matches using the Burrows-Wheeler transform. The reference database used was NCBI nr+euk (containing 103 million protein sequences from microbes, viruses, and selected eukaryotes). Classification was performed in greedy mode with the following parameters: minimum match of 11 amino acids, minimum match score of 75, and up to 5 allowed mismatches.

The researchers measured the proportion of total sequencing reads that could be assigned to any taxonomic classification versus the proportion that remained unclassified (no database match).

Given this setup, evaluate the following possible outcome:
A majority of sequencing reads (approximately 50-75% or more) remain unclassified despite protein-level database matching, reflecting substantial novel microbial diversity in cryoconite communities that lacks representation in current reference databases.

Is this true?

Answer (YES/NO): NO